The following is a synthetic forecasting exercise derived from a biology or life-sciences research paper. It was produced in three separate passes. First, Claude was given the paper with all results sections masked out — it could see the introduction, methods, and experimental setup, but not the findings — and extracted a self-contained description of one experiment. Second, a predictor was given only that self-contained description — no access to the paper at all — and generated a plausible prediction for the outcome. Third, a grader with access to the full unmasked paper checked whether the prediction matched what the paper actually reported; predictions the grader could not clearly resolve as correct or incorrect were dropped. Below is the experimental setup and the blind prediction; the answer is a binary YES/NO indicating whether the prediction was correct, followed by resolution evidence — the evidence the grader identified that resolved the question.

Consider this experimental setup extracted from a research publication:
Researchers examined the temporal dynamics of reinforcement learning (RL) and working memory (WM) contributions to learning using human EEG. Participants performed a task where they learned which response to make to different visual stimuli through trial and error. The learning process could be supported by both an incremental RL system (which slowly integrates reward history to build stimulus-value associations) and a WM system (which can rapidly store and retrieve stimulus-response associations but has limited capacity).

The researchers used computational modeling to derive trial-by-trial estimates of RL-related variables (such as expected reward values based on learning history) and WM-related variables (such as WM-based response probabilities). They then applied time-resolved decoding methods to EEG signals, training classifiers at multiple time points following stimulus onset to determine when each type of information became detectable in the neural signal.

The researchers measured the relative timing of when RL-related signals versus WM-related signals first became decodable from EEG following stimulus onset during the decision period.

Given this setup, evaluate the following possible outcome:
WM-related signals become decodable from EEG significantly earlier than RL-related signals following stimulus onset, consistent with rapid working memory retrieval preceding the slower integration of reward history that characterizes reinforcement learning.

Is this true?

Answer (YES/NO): NO